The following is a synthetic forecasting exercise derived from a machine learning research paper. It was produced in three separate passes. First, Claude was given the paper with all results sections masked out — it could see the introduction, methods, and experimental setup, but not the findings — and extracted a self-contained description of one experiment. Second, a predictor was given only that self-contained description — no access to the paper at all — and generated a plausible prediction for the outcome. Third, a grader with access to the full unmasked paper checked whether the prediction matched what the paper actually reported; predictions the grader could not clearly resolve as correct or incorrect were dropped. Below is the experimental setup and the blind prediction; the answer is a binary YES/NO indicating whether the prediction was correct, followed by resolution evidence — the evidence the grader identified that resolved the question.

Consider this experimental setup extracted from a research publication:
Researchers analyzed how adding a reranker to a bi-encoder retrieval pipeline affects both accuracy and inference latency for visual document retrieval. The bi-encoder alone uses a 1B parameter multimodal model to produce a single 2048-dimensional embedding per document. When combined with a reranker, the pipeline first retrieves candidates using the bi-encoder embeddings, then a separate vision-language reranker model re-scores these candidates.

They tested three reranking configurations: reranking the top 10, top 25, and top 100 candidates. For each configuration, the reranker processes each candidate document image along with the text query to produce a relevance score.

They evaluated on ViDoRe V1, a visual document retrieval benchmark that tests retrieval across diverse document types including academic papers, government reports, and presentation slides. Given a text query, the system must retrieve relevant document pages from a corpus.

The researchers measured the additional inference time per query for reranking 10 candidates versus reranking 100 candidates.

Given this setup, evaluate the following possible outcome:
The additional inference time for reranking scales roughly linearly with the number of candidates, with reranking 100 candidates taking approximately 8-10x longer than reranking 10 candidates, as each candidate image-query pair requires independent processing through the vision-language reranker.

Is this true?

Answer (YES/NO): YES